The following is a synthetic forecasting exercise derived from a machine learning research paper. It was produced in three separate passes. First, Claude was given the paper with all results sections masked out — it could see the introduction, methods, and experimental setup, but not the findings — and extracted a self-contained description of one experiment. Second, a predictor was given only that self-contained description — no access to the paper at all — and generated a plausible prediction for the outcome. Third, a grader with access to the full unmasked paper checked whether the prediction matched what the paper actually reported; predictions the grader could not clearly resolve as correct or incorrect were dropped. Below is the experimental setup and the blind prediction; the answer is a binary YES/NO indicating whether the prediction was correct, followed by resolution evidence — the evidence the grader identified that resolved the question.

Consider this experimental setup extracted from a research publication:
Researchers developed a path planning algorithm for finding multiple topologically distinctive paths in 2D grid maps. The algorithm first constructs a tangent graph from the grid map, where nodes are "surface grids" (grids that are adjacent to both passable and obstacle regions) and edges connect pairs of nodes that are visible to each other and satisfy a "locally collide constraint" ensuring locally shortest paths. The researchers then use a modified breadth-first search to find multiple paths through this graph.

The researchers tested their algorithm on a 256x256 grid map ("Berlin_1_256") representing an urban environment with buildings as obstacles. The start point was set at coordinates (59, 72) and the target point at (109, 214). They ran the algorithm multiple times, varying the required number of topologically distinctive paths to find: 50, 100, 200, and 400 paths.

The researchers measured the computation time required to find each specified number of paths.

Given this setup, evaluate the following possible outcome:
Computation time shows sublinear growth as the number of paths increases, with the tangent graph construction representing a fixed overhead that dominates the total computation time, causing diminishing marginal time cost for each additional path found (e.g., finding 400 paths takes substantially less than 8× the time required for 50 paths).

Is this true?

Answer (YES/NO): NO